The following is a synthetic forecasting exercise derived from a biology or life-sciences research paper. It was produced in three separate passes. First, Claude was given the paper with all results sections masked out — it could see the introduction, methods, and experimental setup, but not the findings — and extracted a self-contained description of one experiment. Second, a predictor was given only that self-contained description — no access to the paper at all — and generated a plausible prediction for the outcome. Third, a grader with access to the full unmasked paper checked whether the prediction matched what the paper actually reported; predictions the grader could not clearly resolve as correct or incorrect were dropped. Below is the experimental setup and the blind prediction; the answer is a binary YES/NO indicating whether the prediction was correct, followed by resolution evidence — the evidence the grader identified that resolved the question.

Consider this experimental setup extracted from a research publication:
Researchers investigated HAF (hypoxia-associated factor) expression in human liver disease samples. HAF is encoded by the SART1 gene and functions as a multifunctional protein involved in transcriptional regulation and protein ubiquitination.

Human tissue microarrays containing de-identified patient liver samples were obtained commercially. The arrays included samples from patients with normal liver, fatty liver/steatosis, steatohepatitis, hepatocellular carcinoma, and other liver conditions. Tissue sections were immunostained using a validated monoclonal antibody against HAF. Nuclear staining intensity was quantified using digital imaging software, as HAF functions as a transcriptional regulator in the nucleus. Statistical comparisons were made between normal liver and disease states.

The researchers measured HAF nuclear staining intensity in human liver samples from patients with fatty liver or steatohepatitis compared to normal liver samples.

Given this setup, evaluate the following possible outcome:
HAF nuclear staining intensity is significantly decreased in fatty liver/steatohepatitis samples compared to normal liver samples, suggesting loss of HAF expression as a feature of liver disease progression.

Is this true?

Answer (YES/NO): YES